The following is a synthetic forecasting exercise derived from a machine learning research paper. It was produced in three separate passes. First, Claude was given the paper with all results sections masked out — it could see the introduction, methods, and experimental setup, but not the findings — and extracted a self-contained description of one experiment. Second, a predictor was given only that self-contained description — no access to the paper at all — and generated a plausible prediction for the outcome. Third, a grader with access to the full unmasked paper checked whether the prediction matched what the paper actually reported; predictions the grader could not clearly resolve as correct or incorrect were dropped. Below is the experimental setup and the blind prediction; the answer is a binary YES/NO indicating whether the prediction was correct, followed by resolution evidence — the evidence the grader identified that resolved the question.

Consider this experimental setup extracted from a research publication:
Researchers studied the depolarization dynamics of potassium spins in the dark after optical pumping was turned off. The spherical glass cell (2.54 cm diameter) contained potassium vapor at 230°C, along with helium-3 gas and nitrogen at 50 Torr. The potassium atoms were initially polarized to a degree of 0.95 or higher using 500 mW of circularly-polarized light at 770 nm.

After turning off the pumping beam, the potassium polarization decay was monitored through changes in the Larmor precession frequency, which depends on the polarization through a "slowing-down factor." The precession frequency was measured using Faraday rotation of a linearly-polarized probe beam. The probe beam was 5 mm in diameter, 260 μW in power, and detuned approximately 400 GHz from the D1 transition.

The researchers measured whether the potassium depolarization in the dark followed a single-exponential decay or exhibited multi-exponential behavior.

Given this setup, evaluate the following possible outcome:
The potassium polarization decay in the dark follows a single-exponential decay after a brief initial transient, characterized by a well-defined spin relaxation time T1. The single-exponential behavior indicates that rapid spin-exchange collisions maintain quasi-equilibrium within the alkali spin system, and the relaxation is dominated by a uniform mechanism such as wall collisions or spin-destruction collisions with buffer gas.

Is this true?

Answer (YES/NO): NO